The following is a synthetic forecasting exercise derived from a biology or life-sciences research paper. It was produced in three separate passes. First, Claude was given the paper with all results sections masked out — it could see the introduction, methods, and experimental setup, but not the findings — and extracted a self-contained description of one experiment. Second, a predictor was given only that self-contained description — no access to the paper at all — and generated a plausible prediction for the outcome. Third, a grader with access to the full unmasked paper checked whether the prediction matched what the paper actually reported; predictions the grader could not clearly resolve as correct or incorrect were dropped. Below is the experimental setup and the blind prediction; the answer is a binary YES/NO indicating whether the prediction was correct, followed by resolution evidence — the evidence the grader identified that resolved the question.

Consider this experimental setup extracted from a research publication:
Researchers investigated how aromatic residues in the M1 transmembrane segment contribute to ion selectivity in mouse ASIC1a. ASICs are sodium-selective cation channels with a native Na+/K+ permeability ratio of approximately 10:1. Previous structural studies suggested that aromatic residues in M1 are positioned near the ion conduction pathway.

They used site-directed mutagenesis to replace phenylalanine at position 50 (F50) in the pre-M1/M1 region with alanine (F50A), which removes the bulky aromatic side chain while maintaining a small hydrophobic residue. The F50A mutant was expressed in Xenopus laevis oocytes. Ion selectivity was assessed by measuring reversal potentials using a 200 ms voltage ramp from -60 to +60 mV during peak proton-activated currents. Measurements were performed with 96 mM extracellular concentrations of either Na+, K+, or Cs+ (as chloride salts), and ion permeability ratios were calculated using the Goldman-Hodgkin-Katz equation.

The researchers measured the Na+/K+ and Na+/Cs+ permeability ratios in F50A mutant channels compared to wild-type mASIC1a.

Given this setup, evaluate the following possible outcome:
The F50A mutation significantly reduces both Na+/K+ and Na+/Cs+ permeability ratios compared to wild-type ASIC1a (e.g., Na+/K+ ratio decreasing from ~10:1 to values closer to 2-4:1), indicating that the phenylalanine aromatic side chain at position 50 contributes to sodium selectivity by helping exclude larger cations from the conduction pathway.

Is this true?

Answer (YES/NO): YES